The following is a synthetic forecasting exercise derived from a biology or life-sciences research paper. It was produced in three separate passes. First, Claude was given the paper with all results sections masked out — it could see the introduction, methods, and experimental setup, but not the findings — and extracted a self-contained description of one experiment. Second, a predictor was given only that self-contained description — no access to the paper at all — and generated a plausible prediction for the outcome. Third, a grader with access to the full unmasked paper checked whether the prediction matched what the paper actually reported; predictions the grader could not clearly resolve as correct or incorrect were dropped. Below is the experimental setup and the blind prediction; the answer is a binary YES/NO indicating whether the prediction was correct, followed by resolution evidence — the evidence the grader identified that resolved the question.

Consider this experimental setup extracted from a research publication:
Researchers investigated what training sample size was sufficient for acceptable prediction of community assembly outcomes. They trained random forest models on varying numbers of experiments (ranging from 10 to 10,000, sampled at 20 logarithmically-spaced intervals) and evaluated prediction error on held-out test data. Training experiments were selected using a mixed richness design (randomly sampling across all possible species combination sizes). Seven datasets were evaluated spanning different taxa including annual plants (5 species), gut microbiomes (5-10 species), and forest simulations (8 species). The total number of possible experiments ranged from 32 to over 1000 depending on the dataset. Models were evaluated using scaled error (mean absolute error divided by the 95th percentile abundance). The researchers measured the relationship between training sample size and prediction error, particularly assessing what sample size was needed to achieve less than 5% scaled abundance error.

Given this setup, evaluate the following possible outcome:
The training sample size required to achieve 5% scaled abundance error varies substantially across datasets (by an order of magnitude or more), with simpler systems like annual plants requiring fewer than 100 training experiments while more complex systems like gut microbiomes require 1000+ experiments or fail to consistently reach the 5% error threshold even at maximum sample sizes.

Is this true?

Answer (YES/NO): NO